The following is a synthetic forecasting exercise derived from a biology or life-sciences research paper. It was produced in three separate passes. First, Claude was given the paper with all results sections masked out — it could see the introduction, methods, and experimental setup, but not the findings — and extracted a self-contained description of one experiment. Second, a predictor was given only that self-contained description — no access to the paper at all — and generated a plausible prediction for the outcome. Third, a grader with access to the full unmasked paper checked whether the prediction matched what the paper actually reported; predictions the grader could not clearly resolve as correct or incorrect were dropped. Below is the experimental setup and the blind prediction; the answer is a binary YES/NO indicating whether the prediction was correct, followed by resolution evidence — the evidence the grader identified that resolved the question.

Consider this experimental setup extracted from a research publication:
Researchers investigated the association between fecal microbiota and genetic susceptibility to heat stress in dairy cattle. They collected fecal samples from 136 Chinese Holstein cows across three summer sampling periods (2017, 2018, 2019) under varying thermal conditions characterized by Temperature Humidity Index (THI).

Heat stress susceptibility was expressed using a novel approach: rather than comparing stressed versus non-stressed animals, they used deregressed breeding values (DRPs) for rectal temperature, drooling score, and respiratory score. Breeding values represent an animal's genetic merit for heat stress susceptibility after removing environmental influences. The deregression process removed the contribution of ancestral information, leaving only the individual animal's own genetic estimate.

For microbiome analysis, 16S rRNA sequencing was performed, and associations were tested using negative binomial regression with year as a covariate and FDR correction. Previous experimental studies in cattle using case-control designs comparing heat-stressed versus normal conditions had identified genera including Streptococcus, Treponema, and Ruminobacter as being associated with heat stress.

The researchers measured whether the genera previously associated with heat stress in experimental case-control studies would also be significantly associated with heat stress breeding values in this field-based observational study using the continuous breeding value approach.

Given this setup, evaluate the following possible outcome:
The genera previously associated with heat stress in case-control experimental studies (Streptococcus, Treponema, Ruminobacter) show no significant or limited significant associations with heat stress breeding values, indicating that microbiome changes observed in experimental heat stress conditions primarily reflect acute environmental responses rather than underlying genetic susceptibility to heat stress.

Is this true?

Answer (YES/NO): YES